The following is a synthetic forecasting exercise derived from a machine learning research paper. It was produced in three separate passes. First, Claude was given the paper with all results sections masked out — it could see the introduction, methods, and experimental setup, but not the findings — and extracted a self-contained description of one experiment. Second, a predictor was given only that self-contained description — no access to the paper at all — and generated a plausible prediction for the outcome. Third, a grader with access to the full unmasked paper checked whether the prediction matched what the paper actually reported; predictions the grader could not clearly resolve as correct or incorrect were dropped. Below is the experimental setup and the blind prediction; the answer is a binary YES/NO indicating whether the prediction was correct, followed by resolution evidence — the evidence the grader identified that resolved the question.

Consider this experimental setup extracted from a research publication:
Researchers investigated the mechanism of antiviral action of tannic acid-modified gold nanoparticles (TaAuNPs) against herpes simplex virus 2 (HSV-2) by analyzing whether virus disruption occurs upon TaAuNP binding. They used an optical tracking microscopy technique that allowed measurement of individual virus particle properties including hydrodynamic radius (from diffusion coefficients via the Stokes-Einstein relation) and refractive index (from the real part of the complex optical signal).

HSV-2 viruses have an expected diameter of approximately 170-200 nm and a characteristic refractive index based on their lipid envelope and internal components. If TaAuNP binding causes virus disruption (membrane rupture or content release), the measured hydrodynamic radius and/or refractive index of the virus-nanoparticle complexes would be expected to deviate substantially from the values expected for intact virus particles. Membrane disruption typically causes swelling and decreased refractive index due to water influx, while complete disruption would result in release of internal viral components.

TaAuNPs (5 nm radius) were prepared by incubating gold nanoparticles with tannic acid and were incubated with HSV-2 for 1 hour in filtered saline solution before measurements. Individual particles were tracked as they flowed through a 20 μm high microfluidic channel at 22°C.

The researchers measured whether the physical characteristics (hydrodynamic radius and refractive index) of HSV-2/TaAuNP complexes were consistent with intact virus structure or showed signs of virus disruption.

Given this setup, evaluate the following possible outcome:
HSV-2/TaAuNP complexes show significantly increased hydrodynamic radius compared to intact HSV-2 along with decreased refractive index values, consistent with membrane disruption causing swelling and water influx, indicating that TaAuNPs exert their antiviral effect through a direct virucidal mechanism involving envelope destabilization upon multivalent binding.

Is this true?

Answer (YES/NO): NO